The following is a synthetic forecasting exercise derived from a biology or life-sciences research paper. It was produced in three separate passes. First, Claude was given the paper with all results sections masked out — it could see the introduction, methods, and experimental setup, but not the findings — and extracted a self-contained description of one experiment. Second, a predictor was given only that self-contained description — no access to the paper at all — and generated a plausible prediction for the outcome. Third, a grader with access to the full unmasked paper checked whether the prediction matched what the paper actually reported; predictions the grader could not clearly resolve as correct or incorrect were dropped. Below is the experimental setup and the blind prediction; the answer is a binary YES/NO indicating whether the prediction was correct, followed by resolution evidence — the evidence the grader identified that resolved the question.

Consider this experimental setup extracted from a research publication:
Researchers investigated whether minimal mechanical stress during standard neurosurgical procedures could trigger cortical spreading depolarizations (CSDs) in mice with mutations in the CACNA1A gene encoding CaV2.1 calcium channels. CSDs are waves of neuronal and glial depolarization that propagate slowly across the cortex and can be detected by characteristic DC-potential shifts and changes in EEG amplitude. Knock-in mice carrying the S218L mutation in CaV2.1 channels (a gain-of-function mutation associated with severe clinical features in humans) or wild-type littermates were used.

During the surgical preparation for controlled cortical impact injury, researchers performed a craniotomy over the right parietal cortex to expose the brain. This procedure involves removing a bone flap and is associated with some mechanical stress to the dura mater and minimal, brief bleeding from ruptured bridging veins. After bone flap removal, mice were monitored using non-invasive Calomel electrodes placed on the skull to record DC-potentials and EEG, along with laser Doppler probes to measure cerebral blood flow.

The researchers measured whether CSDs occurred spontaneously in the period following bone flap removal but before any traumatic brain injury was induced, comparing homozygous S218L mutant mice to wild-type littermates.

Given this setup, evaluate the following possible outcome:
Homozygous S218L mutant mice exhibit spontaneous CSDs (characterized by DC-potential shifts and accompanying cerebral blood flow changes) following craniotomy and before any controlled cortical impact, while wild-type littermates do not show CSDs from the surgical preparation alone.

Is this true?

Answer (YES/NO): NO